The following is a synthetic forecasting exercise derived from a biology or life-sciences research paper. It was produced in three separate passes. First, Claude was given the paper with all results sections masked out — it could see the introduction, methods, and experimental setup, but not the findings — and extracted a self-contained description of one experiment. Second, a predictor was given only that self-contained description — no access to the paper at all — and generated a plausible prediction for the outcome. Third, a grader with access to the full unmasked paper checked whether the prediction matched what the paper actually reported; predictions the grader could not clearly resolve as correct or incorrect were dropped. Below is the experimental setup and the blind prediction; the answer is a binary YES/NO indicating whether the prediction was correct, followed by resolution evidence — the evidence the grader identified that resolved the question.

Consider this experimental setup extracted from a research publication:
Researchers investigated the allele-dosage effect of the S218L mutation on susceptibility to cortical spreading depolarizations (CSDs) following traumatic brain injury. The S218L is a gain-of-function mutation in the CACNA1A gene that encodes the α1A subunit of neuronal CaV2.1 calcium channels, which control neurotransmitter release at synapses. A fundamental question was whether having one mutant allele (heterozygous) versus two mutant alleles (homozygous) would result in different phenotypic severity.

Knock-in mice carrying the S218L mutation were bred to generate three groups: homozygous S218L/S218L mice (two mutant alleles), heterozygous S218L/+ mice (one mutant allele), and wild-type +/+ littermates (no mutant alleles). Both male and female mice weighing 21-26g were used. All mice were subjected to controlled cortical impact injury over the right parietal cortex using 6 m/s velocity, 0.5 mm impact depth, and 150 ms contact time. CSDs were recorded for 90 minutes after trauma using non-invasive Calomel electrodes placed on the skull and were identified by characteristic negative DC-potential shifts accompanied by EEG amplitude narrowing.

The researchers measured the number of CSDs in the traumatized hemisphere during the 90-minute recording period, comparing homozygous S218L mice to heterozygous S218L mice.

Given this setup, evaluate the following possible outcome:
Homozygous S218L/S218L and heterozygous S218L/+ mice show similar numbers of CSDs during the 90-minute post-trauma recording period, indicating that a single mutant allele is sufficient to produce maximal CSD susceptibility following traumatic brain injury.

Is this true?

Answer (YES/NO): NO